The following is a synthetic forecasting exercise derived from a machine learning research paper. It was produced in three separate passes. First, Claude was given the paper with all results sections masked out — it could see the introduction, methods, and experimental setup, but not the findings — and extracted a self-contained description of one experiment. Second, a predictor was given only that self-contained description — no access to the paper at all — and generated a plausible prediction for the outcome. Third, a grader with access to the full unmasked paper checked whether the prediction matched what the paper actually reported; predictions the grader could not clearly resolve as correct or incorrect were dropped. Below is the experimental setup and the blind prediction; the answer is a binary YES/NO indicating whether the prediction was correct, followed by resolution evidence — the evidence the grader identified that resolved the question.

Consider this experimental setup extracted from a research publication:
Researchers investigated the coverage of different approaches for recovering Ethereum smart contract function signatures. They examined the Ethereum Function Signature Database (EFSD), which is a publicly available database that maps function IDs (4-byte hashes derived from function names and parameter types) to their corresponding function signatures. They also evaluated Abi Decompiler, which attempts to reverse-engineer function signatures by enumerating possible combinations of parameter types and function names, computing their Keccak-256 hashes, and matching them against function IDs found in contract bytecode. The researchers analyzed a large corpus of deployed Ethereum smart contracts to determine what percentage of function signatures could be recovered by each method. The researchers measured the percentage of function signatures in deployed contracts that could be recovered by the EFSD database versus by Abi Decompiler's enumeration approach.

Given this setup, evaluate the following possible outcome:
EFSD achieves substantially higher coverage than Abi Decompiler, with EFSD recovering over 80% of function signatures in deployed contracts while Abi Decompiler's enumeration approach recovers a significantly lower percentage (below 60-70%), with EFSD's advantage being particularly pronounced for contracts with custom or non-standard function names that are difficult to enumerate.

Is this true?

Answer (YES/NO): NO